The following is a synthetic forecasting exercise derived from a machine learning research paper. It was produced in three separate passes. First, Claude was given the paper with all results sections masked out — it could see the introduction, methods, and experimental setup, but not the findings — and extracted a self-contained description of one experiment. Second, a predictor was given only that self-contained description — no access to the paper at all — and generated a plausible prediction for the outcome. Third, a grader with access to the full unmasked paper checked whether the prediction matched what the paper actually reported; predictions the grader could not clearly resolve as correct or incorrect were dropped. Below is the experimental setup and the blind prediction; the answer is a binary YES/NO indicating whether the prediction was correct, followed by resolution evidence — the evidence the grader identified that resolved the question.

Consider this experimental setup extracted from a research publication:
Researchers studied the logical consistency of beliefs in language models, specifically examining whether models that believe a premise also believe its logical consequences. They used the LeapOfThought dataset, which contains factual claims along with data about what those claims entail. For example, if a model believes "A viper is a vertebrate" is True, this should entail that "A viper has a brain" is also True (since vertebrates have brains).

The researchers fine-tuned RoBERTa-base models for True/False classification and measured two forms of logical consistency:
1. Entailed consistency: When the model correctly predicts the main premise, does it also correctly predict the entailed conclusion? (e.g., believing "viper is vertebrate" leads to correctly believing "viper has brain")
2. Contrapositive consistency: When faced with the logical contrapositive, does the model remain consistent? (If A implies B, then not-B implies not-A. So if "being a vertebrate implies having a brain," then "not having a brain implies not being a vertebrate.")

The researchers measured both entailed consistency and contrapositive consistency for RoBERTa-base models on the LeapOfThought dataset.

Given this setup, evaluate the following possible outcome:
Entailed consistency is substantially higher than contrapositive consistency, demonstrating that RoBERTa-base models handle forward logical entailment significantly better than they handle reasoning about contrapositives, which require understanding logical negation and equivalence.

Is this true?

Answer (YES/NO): YES